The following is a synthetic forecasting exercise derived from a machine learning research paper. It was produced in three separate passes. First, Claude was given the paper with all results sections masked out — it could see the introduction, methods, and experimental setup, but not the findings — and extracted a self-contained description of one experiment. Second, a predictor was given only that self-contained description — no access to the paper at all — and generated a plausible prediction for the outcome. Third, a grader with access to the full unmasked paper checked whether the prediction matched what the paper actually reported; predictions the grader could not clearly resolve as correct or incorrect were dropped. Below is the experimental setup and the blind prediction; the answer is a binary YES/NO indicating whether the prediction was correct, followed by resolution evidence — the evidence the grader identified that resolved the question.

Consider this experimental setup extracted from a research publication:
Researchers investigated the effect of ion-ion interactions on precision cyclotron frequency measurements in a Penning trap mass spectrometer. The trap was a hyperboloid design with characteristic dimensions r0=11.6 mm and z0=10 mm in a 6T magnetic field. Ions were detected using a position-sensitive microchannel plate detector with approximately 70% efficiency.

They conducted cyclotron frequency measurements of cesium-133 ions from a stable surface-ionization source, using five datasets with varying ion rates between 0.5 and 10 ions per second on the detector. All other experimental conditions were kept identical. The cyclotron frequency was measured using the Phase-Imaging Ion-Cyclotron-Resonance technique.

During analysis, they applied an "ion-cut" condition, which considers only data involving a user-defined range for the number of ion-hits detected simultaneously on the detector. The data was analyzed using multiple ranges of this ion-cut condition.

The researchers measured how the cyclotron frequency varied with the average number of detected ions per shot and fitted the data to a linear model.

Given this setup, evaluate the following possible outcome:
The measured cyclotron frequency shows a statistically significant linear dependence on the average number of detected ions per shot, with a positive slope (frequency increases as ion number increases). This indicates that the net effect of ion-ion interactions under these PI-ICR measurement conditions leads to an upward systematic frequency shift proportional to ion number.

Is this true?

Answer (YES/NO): NO